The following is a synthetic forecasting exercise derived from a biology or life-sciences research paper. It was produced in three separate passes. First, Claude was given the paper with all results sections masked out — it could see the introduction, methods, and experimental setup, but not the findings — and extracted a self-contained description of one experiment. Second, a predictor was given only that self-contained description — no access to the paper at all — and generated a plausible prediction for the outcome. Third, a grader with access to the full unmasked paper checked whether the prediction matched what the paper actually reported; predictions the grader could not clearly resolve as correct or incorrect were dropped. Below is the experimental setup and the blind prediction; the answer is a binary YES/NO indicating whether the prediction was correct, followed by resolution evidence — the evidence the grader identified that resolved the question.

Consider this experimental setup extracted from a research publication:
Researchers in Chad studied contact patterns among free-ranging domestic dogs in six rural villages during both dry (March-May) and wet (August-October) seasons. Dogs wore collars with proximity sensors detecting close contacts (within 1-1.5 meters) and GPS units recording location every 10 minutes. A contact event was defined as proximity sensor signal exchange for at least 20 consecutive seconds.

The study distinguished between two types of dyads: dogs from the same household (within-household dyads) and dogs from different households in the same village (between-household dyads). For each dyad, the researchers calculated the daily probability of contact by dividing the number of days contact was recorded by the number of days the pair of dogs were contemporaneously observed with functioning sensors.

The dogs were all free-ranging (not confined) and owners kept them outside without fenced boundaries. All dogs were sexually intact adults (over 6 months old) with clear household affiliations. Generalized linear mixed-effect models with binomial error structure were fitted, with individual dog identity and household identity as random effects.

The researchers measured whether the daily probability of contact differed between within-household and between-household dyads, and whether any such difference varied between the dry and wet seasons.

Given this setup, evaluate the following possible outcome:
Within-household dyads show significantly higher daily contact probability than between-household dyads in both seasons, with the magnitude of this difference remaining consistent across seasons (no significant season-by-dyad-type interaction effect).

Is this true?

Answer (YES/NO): NO